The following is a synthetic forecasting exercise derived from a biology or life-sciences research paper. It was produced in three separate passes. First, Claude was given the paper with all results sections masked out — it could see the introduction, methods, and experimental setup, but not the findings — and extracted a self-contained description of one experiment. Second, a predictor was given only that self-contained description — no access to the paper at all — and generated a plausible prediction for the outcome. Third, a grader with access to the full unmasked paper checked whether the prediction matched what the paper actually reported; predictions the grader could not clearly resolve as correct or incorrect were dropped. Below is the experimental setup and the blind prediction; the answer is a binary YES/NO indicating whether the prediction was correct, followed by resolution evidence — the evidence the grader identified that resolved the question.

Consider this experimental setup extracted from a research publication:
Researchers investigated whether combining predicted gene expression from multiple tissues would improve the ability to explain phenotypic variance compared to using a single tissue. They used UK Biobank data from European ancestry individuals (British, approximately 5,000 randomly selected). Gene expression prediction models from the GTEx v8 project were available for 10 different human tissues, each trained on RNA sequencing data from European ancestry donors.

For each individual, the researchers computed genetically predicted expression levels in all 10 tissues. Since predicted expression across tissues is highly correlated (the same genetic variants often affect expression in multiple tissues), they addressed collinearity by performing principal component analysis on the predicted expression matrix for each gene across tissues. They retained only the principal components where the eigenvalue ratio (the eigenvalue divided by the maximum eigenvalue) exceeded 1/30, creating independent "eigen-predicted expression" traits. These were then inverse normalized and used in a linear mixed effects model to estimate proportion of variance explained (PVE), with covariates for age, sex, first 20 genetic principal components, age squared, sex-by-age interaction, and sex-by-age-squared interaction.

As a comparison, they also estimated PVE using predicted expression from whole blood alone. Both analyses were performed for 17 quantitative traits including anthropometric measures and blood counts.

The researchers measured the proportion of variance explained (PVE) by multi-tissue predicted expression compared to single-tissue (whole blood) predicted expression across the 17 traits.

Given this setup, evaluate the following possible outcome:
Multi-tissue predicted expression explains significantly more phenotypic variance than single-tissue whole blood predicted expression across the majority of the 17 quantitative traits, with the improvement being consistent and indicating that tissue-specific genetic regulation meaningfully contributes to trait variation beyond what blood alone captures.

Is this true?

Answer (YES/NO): YES